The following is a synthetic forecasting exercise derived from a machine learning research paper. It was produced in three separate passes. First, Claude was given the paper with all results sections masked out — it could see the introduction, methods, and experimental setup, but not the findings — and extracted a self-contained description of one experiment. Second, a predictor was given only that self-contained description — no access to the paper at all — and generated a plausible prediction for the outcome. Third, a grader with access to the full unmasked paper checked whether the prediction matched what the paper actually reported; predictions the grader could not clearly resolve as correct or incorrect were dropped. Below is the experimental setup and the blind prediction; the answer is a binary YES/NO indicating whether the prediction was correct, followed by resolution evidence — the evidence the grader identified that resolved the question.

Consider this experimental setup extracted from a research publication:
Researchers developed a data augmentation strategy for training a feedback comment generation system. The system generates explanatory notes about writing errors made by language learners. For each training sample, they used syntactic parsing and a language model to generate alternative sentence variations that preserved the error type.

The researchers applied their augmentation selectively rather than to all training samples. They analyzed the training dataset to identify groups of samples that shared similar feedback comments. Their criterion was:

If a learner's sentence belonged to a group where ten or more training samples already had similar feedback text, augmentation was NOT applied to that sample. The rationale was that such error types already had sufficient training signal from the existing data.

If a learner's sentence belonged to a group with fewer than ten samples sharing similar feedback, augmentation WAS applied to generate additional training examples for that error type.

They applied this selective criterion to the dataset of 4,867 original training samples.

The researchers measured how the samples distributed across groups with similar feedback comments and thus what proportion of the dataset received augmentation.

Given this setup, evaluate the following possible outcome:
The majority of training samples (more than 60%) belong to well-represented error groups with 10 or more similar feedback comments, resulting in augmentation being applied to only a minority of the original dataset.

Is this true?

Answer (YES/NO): NO